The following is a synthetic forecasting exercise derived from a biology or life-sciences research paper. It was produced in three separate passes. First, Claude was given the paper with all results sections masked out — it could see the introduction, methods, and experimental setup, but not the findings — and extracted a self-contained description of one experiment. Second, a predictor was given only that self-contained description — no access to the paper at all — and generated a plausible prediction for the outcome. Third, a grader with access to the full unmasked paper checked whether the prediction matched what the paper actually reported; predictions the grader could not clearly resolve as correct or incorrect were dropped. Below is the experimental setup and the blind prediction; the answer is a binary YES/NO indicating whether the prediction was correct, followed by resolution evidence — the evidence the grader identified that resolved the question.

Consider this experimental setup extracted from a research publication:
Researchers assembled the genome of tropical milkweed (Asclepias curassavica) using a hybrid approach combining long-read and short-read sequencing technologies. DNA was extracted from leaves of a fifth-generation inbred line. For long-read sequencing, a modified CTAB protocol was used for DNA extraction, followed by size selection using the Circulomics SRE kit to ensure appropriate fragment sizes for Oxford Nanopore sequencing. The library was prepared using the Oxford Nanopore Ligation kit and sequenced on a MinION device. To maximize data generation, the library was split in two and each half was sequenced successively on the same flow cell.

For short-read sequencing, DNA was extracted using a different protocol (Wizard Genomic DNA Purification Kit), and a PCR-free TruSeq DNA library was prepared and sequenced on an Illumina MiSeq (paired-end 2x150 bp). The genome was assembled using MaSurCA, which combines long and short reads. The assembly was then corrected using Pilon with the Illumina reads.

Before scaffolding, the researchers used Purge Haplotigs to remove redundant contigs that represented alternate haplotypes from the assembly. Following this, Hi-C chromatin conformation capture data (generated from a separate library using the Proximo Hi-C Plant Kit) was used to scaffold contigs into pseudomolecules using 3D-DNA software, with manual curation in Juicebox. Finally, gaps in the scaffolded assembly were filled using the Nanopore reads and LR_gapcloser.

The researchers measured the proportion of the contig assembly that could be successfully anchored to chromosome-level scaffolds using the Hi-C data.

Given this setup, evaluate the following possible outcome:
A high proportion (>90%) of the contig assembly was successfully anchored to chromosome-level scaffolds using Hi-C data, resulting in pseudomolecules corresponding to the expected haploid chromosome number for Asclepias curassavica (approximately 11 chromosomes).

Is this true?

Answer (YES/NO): YES